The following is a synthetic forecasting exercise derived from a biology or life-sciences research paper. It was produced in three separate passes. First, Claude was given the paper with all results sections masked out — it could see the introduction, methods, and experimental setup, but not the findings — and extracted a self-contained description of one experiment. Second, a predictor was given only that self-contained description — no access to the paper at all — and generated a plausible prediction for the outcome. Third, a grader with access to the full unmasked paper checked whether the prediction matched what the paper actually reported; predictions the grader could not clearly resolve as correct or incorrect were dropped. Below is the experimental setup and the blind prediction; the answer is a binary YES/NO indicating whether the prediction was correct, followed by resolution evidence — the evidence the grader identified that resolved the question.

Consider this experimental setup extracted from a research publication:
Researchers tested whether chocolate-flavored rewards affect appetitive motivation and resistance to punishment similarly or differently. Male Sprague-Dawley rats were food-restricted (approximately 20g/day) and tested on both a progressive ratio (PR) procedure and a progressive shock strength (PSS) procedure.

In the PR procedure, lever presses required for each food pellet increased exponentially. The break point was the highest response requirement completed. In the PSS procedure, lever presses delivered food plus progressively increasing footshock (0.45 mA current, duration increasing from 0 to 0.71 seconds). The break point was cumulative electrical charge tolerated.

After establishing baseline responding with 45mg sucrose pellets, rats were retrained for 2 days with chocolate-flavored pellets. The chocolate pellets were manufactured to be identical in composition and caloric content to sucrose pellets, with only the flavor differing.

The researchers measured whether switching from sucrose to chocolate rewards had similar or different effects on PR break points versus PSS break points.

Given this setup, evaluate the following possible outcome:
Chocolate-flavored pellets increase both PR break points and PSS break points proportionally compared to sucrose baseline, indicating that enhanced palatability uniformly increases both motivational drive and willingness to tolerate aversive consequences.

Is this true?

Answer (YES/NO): NO